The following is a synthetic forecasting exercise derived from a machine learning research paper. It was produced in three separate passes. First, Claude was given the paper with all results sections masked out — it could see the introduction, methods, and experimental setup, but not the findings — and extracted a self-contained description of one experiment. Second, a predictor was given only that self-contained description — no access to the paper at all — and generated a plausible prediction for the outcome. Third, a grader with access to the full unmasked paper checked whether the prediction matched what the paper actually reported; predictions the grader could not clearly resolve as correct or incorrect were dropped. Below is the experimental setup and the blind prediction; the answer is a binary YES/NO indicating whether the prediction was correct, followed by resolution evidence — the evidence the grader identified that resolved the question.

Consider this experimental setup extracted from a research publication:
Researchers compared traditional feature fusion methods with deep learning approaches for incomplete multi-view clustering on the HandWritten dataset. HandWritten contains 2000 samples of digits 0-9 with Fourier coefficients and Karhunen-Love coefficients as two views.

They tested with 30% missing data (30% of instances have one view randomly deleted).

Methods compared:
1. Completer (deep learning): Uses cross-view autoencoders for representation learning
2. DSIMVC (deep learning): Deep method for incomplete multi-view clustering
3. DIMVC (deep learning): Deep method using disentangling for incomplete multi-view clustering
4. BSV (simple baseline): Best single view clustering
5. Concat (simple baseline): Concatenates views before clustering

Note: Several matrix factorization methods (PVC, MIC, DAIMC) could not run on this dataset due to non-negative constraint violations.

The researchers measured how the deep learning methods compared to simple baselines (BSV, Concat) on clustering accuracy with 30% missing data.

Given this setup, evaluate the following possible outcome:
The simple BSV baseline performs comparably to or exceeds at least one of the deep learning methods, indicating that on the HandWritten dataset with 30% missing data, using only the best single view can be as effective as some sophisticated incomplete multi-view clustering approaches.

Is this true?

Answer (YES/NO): YES